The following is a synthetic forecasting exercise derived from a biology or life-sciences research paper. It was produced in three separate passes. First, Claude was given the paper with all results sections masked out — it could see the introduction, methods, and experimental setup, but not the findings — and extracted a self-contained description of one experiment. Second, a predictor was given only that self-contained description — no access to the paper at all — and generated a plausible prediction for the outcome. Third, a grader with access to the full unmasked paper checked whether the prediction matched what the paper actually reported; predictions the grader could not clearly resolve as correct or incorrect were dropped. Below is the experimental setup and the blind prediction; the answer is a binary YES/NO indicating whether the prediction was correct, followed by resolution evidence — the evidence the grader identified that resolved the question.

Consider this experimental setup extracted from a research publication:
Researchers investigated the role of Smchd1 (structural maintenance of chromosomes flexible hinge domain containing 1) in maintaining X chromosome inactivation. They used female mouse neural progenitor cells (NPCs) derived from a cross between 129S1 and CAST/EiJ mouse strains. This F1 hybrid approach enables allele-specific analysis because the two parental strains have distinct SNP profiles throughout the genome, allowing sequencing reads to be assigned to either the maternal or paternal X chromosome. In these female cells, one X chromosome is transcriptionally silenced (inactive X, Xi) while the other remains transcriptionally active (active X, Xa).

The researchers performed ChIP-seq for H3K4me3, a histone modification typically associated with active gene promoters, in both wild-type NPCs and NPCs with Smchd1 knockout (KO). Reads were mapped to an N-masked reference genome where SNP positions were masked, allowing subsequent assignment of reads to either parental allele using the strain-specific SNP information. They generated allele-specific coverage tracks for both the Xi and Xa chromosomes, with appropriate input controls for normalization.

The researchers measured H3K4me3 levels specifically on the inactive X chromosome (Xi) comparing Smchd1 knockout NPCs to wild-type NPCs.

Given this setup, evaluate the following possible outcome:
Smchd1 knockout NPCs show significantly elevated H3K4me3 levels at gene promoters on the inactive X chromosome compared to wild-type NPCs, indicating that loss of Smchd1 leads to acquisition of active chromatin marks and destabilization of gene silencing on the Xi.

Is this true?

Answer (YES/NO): YES